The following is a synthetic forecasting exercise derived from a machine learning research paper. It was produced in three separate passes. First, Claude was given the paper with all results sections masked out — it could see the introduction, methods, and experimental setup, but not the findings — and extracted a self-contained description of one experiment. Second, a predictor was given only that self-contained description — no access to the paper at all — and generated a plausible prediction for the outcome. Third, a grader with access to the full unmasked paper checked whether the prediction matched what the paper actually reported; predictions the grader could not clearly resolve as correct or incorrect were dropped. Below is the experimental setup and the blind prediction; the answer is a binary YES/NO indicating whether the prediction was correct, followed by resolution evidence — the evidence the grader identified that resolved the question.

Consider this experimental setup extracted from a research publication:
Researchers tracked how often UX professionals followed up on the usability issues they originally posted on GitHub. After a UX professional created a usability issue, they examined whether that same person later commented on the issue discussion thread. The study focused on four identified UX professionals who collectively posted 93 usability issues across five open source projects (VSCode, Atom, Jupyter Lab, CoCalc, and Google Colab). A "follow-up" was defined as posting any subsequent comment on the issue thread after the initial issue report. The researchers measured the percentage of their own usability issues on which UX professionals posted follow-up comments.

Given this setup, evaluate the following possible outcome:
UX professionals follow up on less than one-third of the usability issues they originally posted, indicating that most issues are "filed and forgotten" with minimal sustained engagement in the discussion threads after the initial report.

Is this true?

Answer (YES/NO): NO